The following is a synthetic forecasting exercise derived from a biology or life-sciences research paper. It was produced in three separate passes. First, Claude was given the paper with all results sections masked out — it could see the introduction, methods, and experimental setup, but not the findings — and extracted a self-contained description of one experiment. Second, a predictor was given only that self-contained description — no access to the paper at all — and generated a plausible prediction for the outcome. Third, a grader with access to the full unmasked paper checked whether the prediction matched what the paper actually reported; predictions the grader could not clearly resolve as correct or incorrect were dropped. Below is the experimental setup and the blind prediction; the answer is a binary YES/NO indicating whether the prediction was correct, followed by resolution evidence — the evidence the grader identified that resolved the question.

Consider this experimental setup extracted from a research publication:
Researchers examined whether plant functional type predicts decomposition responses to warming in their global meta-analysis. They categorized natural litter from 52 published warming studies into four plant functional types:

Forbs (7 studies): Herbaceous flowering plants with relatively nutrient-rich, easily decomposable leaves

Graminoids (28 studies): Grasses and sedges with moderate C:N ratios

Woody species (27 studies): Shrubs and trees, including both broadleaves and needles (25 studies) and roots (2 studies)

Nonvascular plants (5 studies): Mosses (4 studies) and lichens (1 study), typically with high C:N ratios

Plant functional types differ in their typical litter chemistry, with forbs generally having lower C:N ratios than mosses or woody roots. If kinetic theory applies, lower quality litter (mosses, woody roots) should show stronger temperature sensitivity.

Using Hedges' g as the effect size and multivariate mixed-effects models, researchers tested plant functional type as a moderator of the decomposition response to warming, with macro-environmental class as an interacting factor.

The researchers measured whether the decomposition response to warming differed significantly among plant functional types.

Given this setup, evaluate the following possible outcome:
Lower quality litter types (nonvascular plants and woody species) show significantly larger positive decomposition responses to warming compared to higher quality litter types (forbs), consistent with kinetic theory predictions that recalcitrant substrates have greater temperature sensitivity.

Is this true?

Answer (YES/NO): NO